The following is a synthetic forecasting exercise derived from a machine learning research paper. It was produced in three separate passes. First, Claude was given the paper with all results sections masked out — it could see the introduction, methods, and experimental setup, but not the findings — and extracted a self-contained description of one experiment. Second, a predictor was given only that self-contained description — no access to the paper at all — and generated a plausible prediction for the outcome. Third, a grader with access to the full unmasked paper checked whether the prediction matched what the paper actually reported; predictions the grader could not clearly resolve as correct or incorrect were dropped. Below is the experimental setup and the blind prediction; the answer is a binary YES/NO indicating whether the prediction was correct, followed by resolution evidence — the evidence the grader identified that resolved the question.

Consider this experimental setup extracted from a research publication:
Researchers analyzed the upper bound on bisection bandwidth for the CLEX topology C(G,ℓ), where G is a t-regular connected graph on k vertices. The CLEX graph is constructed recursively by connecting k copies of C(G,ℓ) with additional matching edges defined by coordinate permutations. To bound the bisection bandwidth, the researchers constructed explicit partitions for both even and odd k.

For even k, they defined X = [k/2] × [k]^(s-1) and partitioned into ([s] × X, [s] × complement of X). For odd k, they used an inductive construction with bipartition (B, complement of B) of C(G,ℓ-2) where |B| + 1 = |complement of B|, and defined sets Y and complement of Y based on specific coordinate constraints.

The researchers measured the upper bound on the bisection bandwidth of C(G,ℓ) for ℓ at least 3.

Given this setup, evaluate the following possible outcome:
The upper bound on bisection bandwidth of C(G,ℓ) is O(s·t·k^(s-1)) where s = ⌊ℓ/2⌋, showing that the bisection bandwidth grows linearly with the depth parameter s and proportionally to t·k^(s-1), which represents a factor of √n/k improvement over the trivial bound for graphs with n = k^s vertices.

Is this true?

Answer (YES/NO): NO